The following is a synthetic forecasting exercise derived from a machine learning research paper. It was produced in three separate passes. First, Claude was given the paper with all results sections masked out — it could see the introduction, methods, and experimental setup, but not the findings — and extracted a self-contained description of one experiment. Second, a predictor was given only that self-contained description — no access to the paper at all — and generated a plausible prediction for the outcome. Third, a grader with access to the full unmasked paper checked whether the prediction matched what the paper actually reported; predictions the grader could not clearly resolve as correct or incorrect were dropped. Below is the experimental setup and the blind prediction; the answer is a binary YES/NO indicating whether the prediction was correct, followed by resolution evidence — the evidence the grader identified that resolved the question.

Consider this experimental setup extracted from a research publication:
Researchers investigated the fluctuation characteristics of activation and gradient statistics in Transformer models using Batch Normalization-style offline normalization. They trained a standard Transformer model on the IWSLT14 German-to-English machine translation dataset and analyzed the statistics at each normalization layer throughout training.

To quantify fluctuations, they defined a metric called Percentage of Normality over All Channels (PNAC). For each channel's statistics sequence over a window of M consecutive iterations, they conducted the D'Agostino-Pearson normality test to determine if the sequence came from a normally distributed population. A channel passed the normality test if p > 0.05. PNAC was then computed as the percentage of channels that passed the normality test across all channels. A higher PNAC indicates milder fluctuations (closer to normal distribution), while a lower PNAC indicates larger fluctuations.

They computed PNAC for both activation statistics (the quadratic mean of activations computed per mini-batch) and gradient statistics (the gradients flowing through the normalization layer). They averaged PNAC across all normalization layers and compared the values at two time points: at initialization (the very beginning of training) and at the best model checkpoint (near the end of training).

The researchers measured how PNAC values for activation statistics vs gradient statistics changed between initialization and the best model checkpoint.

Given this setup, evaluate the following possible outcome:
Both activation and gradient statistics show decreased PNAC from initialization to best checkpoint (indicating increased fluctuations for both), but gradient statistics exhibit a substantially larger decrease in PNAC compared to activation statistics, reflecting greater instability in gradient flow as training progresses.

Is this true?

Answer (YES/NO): NO